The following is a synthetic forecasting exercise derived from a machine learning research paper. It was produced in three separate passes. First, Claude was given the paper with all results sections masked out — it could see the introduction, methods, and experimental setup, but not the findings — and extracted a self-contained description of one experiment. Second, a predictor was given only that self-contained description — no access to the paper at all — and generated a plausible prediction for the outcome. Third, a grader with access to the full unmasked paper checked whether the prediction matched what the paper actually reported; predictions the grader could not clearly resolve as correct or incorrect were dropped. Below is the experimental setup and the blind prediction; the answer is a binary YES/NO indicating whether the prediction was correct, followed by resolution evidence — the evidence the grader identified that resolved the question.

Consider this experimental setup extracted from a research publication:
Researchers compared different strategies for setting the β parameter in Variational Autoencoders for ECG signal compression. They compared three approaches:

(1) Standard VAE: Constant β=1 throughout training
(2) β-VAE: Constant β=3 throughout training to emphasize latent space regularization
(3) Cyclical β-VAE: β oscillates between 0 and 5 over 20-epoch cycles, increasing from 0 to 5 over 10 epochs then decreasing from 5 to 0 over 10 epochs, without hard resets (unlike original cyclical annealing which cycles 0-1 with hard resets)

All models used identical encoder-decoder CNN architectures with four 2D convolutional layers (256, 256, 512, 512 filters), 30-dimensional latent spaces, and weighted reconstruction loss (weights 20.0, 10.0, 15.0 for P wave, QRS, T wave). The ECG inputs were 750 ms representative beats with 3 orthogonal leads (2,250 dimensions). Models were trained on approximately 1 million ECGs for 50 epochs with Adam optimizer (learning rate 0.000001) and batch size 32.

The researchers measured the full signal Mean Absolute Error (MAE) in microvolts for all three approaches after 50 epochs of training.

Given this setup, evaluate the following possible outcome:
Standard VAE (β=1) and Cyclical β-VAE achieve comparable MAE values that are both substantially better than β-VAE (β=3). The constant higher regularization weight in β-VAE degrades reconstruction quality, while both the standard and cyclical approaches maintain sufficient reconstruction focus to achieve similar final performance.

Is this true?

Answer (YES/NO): NO